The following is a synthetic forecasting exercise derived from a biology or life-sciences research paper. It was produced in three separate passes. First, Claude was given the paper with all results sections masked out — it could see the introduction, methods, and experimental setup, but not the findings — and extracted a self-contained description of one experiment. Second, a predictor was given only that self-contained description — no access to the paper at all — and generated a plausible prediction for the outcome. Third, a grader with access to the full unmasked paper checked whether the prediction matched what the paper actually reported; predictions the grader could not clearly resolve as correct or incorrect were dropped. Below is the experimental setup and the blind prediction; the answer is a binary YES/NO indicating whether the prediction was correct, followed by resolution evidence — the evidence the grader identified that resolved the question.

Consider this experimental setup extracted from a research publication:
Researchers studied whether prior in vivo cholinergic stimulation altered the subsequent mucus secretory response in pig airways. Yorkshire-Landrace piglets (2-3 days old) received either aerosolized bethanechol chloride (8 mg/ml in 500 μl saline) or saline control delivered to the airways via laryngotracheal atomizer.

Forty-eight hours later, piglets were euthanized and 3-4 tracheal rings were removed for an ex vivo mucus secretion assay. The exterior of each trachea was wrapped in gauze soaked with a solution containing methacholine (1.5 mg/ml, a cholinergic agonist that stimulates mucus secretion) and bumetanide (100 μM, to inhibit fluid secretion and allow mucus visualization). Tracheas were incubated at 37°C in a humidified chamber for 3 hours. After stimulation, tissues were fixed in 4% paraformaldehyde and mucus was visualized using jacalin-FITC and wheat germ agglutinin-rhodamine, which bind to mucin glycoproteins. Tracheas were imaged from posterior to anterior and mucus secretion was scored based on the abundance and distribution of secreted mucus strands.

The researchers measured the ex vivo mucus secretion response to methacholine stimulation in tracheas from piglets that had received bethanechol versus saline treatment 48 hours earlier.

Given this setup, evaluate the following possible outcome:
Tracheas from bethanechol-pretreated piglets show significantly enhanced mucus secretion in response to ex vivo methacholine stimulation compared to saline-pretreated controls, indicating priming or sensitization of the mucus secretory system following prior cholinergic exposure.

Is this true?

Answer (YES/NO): NO